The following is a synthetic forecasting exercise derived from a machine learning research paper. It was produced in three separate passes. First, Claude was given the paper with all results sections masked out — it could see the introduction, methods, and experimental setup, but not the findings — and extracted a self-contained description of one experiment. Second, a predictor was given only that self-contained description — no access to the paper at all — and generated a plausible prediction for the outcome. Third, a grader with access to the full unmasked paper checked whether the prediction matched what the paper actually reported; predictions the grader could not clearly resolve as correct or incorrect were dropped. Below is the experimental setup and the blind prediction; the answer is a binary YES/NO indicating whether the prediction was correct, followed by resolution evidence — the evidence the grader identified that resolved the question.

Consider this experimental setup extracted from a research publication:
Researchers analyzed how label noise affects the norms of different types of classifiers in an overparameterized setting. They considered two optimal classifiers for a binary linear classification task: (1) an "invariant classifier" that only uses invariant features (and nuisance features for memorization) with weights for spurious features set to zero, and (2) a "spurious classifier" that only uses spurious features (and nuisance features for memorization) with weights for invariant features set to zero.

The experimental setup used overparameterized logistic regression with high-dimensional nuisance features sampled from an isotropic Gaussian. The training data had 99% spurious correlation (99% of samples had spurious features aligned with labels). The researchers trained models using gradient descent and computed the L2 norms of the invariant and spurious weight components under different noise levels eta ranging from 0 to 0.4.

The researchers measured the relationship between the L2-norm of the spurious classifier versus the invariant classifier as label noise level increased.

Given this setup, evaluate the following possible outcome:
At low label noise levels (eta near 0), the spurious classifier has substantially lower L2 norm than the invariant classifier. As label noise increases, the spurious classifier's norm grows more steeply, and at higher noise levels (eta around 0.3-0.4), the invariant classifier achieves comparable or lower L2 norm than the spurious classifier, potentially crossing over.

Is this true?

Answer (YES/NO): NO